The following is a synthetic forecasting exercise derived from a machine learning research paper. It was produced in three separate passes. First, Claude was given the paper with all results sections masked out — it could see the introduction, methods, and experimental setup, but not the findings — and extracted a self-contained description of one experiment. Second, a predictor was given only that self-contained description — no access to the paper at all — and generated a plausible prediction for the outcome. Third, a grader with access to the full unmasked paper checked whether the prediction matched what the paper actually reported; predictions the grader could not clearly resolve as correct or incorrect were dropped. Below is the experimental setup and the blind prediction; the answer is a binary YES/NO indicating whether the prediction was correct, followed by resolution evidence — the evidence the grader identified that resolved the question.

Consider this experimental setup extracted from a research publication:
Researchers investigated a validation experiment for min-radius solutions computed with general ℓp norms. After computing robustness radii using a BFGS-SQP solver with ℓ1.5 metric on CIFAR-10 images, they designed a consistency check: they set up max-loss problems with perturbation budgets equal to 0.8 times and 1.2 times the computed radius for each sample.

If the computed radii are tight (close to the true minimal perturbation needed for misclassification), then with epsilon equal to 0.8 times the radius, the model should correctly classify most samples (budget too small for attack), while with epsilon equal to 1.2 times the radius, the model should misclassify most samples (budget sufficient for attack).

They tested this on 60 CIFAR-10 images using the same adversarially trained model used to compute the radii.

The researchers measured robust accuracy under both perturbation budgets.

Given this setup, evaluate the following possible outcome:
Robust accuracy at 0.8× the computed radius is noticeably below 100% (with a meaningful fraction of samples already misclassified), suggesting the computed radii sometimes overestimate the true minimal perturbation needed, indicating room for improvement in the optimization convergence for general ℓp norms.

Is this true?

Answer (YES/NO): NO